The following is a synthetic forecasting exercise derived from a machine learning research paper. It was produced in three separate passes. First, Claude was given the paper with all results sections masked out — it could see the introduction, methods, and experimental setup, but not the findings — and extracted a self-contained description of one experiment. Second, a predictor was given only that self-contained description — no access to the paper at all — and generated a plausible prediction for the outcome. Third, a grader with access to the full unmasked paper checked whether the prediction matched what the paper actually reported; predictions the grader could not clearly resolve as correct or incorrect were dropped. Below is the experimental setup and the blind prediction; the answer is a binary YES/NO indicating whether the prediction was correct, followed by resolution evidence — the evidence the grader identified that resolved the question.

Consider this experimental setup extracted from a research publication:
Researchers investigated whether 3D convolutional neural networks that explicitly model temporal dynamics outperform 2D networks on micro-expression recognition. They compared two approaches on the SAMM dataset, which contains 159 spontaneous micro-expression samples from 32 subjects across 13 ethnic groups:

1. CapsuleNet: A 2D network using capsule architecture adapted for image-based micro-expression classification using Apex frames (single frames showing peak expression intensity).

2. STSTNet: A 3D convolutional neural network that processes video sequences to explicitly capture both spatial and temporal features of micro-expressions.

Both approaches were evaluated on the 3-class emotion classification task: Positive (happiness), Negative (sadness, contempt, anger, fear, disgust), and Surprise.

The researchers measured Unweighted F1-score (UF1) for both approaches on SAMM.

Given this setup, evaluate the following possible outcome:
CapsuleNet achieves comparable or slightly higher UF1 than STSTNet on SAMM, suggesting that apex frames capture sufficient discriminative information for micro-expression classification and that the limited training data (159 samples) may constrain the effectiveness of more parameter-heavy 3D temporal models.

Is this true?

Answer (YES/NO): NO